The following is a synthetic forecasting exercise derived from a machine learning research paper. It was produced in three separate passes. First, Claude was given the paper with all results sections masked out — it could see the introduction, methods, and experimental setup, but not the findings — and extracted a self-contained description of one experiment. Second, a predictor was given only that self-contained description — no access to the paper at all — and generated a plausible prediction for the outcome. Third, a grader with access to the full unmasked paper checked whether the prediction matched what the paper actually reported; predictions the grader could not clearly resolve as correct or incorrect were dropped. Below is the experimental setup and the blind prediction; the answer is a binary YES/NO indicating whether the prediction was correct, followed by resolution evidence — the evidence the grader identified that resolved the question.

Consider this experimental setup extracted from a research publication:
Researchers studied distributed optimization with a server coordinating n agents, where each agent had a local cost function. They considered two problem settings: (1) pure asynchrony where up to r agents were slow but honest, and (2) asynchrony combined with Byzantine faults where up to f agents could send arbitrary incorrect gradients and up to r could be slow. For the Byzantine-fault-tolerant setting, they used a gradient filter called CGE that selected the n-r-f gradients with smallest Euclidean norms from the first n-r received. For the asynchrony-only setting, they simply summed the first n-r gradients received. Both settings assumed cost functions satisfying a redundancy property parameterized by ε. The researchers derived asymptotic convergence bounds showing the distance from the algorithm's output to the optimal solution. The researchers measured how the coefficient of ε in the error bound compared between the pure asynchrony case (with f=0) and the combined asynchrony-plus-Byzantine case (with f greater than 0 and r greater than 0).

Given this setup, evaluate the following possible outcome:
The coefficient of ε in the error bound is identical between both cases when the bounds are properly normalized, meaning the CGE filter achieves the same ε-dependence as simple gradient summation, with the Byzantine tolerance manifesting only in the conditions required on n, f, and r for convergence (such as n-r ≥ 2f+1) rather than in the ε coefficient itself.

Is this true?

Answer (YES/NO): NO